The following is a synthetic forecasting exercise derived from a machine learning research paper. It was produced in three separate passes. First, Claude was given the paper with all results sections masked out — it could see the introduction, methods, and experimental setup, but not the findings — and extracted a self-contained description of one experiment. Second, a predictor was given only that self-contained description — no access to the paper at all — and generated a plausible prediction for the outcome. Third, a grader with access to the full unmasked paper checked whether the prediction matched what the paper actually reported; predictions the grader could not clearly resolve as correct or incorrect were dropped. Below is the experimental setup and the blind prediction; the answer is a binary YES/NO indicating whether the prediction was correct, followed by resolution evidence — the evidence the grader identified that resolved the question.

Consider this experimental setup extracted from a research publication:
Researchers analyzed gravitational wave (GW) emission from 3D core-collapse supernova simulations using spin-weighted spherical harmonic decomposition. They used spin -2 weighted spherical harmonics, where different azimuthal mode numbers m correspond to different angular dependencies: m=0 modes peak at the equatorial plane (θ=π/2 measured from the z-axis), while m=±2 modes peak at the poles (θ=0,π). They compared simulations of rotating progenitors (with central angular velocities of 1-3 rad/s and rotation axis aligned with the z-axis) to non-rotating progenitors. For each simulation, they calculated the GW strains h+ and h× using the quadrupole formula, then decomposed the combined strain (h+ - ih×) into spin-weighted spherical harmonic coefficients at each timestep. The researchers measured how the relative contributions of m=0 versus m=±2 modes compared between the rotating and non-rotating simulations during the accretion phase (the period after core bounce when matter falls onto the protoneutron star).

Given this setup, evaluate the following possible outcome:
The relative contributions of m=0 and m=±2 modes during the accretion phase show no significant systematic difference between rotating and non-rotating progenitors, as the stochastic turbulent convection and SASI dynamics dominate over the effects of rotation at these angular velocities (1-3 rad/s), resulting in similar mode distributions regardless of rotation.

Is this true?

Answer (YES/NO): NO